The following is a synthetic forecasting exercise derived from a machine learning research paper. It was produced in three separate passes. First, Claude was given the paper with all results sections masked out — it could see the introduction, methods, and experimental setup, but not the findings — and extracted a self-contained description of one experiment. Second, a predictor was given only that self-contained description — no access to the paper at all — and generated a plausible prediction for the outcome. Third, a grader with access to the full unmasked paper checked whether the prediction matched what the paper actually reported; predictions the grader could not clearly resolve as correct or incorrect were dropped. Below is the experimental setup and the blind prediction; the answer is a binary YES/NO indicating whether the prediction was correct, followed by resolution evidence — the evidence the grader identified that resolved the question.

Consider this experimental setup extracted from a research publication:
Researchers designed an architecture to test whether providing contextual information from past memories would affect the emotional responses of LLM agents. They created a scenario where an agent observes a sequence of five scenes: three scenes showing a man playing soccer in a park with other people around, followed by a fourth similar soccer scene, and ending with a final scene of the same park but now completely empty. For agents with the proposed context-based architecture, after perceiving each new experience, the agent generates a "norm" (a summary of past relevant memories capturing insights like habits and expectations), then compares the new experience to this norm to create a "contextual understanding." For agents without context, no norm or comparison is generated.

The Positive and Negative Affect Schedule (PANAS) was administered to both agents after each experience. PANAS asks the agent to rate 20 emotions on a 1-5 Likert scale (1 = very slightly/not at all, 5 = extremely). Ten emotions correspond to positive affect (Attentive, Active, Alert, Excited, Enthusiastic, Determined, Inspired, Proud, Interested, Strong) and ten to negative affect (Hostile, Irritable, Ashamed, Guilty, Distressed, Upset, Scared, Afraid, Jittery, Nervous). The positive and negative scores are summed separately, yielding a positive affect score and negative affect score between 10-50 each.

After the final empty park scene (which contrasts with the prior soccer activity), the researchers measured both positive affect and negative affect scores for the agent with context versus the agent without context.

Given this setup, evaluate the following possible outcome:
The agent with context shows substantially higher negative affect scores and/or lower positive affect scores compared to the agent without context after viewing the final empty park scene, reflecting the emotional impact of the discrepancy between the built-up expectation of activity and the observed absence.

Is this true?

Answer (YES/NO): NO